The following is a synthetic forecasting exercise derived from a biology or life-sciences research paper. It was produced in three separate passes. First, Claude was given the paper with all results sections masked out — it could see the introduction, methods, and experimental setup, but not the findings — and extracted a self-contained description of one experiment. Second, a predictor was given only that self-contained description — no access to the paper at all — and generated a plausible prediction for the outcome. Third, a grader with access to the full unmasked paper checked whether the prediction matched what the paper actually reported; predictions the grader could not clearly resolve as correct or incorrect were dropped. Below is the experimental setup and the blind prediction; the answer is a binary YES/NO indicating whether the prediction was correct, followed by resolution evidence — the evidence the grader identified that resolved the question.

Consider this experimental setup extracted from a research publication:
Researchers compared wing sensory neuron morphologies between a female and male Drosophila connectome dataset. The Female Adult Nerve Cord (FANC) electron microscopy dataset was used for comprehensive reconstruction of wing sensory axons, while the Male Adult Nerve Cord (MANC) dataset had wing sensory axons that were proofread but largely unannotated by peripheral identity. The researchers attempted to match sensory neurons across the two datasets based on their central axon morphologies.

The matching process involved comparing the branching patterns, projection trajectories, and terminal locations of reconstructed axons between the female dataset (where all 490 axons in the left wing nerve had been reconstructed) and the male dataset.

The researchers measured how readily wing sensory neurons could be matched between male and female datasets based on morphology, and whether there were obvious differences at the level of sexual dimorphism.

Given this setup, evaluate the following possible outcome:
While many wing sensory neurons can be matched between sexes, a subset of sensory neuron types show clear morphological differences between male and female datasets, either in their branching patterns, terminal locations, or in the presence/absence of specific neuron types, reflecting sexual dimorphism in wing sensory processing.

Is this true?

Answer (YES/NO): NO